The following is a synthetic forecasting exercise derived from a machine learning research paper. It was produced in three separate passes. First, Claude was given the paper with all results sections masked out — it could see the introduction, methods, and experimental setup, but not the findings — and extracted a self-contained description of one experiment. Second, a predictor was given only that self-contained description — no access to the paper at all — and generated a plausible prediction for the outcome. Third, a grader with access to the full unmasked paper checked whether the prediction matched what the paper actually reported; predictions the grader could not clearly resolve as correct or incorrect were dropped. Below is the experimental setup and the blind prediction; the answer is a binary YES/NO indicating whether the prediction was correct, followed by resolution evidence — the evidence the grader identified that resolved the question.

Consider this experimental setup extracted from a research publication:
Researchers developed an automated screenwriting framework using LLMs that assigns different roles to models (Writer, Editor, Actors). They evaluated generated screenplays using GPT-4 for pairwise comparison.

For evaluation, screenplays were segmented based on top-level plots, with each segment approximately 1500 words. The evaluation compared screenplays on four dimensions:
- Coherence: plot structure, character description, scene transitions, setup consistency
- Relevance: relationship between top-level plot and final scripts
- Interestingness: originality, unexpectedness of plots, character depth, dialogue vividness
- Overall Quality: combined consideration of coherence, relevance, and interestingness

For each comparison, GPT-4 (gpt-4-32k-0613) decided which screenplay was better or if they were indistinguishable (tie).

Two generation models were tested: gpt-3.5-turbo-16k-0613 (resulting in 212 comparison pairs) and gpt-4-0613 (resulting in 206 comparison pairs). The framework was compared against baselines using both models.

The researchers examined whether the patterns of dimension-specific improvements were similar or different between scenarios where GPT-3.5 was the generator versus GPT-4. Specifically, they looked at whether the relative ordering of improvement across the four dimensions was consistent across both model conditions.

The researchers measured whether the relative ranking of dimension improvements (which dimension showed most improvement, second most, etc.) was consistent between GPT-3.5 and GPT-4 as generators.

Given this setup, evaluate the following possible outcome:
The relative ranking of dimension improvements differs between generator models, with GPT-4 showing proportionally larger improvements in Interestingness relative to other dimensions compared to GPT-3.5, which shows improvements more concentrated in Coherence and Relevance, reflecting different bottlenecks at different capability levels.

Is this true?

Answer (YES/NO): NO